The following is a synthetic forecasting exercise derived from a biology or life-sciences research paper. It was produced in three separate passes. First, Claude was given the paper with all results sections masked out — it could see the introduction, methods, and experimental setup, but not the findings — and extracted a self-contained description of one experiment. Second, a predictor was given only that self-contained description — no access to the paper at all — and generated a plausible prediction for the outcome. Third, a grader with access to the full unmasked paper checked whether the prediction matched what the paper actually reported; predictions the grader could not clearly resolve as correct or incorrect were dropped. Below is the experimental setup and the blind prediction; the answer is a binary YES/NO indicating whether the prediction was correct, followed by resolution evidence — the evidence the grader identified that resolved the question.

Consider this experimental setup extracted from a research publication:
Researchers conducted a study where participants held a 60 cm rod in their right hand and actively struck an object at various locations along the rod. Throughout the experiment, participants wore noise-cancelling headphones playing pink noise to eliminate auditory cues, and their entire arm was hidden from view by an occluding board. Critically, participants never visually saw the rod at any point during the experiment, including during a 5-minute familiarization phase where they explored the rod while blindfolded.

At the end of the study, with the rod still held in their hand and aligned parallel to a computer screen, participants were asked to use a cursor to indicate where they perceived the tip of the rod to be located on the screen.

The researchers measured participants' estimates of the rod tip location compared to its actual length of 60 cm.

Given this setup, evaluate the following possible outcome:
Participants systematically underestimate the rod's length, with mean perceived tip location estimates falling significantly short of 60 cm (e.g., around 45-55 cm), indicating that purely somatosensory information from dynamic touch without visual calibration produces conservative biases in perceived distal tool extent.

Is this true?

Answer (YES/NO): NO